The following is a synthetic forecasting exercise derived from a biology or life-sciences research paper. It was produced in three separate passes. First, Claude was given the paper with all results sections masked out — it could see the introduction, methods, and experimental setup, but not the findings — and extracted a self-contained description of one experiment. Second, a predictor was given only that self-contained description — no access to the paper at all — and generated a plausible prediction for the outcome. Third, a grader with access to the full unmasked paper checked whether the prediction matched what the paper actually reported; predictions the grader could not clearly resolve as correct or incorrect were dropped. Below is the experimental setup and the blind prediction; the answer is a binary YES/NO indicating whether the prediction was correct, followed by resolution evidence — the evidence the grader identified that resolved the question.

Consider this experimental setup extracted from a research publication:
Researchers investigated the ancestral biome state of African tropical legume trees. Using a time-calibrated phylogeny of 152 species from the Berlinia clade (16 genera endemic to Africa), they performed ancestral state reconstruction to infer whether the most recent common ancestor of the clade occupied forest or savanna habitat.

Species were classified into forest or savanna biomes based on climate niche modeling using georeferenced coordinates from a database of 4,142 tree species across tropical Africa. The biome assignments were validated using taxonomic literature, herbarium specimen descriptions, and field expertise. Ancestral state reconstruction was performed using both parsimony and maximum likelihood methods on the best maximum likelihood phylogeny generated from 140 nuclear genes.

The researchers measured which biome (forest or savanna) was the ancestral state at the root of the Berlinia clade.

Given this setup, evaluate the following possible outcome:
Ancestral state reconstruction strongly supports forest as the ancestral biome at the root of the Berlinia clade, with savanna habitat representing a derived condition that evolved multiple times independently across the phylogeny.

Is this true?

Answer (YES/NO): YES